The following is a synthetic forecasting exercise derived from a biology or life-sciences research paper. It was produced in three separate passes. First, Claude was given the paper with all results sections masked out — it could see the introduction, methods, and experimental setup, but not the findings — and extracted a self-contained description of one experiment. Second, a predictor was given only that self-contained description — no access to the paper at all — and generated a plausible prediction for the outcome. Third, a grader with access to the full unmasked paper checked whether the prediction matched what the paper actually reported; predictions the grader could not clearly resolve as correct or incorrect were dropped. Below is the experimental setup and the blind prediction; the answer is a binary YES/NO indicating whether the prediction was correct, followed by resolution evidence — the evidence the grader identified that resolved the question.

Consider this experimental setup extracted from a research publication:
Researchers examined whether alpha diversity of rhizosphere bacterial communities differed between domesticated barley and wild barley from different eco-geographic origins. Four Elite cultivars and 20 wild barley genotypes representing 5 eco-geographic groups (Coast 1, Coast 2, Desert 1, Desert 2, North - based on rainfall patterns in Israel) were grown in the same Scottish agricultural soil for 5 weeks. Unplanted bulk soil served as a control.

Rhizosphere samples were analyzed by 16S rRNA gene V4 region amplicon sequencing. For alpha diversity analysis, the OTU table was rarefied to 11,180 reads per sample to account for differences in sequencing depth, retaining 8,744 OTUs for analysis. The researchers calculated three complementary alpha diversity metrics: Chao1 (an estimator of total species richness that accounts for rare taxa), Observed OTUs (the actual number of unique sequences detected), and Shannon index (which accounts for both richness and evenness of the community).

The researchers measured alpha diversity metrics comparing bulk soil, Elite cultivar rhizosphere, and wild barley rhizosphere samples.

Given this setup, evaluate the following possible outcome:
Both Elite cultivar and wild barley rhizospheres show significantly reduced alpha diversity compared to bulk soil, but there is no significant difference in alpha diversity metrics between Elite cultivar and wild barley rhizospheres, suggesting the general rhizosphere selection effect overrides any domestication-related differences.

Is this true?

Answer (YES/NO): NO